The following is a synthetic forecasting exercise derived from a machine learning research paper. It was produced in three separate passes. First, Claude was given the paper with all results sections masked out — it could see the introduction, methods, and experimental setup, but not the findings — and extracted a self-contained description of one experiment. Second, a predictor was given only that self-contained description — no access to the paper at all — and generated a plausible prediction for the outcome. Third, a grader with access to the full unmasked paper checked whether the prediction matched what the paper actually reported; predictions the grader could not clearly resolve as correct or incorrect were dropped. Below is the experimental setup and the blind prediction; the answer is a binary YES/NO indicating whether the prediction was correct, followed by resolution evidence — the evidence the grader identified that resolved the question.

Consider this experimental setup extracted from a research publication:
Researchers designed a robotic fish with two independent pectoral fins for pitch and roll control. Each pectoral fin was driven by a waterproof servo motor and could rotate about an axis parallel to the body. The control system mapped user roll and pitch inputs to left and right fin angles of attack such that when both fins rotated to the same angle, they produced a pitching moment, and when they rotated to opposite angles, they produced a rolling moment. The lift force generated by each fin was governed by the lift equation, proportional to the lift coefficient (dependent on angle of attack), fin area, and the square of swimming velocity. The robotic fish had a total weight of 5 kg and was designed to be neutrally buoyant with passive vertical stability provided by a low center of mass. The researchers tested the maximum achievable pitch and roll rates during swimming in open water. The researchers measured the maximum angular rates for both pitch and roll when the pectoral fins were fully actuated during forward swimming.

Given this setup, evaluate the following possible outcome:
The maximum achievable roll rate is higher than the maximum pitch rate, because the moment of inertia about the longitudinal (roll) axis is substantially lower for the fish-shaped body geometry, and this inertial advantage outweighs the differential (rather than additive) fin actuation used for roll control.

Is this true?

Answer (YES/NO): NO